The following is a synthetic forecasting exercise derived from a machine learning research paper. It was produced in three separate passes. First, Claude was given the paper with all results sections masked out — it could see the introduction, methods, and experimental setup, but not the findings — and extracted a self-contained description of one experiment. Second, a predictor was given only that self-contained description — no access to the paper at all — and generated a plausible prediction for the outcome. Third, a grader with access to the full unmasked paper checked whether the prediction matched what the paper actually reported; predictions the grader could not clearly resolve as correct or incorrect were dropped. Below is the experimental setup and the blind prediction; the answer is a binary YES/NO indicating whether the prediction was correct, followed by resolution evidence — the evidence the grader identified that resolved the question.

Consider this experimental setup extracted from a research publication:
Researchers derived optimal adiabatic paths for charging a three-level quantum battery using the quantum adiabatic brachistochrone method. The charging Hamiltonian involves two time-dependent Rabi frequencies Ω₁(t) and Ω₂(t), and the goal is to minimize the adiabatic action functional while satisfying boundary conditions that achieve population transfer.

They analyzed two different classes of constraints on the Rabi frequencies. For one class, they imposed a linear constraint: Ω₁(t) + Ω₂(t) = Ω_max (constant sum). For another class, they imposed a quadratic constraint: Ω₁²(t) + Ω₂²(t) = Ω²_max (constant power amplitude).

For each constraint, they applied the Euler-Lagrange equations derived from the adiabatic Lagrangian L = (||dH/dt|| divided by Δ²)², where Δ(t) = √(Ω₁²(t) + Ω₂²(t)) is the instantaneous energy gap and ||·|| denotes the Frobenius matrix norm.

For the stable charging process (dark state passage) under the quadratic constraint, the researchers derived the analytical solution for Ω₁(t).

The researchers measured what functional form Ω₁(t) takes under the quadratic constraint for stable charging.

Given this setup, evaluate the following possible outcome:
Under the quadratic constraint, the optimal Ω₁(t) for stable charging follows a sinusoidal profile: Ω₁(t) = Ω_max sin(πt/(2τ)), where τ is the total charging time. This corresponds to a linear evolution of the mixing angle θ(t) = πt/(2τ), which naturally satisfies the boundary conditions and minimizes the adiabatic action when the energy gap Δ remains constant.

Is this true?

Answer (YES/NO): YES